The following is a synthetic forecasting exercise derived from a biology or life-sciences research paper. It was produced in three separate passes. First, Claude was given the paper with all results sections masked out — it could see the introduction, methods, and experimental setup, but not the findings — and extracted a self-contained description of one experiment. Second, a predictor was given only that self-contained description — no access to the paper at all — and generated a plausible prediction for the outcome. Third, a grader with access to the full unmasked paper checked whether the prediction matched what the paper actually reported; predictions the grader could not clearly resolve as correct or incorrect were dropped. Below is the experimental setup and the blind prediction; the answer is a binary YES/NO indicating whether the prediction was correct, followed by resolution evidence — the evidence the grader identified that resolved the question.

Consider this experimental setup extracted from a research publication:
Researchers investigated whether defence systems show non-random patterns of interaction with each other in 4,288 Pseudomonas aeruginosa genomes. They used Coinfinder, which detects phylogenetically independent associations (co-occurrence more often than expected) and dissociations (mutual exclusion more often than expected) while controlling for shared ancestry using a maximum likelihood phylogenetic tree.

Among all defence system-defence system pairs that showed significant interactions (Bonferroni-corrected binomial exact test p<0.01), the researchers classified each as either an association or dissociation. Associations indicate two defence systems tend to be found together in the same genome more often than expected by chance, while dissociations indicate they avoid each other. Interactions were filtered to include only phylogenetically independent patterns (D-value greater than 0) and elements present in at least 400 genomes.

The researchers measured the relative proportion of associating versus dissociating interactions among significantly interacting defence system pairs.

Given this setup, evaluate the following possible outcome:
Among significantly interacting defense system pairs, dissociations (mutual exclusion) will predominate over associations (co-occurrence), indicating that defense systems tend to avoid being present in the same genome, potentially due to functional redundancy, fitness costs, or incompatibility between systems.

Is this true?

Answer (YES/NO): NO